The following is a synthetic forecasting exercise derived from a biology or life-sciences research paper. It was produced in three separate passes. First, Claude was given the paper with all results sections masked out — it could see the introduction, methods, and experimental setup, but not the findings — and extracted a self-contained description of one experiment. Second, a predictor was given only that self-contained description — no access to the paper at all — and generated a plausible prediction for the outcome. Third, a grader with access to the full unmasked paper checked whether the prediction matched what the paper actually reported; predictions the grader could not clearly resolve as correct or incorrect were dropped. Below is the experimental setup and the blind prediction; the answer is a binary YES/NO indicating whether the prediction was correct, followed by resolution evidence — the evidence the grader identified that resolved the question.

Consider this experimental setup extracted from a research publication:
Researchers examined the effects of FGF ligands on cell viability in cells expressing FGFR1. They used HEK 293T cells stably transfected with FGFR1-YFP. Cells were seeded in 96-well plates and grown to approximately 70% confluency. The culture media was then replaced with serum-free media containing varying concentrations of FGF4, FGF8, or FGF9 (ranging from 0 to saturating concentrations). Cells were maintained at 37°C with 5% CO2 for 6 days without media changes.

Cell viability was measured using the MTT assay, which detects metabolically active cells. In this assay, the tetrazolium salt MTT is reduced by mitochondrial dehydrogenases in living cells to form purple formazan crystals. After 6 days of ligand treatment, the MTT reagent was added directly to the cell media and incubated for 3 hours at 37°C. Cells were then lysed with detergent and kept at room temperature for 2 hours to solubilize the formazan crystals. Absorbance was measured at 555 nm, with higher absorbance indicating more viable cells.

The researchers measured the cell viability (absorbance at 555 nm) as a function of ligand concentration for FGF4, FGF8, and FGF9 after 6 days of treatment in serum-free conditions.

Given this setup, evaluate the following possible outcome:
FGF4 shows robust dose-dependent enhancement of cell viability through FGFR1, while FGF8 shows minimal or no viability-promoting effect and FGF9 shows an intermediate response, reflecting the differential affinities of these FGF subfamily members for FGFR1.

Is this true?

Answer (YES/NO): NO